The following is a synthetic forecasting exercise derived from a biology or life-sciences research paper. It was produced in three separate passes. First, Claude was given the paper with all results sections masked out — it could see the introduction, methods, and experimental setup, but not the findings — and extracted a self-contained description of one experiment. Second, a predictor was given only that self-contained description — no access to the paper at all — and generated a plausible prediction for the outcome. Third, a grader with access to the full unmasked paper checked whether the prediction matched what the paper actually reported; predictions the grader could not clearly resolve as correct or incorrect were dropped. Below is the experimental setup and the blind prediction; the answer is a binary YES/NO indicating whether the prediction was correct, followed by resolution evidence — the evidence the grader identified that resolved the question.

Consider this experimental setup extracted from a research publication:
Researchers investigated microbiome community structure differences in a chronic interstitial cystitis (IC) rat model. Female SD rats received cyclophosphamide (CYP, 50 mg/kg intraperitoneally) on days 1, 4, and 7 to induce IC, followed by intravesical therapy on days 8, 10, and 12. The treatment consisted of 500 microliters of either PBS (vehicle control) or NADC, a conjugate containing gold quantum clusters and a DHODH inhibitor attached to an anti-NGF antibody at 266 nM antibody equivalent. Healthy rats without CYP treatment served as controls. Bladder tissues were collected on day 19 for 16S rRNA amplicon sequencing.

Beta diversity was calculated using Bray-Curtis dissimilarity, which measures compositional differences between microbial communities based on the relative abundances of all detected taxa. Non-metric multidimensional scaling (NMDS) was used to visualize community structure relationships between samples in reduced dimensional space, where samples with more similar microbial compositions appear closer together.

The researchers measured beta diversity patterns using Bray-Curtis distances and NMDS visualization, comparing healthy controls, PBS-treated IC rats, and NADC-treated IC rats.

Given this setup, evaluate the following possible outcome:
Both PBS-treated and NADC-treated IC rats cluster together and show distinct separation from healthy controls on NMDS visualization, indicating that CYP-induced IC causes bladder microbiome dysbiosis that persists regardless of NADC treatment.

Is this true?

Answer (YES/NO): NO